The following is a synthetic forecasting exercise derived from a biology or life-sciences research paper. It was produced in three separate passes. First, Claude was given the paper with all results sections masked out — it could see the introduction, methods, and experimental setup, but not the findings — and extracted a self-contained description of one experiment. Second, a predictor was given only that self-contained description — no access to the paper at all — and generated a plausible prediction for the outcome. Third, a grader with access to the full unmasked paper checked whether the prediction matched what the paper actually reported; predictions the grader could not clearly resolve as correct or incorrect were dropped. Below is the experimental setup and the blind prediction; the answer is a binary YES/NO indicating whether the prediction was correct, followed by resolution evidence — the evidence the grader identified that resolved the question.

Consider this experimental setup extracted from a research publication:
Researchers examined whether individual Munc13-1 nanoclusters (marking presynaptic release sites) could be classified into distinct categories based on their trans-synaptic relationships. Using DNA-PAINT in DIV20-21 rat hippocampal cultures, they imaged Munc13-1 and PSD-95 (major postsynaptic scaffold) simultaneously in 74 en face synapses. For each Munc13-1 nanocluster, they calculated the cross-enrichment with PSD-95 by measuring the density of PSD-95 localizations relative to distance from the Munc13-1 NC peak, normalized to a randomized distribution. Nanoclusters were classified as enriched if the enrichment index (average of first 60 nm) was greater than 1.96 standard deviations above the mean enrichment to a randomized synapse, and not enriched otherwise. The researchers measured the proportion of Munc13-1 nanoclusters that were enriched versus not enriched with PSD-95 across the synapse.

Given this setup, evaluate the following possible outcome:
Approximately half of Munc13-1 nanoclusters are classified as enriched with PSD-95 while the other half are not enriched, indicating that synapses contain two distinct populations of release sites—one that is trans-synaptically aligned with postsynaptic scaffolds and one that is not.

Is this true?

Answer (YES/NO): NO